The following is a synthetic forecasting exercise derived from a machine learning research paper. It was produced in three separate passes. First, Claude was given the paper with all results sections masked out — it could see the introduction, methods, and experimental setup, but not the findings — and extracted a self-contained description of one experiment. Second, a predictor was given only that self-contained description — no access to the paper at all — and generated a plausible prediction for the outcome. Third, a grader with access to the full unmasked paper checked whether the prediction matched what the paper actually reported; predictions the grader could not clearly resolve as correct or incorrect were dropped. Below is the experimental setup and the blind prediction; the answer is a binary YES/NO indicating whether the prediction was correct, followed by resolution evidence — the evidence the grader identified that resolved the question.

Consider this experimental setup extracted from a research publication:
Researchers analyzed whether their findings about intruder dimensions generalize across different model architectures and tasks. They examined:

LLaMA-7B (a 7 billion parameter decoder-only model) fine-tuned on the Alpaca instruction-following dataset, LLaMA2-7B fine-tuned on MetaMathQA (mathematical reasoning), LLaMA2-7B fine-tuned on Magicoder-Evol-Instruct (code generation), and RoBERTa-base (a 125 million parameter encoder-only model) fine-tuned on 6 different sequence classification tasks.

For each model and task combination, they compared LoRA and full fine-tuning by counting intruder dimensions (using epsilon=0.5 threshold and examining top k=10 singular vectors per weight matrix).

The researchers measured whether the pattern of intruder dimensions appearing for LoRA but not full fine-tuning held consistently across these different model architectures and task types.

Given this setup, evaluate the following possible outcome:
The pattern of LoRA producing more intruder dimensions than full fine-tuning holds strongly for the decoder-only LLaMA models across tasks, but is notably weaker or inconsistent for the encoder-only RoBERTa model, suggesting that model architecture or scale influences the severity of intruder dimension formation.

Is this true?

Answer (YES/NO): NO